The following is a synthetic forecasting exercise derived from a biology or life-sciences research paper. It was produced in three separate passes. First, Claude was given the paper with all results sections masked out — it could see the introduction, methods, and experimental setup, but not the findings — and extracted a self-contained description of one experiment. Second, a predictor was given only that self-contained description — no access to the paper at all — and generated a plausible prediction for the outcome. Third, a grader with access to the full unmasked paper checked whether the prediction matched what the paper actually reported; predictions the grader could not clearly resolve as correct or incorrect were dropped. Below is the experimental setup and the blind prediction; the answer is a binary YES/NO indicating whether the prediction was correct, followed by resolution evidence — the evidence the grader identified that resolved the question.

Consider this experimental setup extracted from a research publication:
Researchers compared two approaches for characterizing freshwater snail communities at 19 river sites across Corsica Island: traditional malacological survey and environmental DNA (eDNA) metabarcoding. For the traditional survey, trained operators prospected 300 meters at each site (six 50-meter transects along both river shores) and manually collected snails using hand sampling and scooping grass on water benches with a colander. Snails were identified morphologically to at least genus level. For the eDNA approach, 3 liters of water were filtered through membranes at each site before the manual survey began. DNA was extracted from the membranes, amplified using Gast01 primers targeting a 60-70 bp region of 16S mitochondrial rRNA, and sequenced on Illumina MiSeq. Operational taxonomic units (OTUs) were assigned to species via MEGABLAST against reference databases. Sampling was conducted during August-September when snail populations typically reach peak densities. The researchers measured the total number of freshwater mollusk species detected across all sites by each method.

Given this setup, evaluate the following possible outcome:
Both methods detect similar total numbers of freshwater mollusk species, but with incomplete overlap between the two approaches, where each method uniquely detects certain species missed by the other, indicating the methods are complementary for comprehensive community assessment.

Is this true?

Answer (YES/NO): NO